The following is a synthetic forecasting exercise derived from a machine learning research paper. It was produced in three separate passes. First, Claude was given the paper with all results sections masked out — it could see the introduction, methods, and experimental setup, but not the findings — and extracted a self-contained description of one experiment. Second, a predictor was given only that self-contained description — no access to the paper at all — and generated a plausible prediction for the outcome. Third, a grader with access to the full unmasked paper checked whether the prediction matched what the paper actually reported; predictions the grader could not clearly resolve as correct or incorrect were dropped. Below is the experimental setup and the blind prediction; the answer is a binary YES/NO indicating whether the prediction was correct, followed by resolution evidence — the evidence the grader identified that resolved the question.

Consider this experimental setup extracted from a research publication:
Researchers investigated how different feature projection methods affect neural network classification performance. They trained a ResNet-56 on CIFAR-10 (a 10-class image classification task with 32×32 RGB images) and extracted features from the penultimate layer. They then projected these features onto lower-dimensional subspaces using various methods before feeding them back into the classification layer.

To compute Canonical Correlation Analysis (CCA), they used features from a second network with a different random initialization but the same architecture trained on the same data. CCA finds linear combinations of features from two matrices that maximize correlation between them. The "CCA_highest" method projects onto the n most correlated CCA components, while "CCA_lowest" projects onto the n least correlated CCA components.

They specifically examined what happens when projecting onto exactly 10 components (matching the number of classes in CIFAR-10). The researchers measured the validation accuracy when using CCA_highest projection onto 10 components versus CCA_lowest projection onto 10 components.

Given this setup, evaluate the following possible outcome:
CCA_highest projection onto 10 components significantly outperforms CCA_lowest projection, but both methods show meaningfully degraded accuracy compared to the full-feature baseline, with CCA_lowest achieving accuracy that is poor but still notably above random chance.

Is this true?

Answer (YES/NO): NO